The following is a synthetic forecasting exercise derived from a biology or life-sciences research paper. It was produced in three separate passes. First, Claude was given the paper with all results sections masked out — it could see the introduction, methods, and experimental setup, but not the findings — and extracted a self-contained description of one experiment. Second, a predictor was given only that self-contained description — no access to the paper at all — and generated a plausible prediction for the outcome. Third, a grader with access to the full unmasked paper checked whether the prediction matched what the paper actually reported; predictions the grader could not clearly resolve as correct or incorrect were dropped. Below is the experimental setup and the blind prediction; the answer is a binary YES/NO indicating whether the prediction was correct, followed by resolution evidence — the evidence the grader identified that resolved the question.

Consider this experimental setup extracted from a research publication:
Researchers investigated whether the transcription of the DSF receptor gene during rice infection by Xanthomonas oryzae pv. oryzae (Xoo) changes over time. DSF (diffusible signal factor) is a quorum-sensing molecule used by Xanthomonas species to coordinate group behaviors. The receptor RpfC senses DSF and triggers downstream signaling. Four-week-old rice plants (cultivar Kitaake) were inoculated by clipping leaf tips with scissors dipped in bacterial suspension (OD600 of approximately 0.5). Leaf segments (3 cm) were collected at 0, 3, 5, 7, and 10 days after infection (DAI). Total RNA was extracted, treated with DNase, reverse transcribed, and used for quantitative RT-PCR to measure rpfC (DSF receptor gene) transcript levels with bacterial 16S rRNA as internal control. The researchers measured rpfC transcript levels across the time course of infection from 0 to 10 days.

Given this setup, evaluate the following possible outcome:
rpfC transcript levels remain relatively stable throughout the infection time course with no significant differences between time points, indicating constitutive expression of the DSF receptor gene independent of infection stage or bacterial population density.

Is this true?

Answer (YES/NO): NO